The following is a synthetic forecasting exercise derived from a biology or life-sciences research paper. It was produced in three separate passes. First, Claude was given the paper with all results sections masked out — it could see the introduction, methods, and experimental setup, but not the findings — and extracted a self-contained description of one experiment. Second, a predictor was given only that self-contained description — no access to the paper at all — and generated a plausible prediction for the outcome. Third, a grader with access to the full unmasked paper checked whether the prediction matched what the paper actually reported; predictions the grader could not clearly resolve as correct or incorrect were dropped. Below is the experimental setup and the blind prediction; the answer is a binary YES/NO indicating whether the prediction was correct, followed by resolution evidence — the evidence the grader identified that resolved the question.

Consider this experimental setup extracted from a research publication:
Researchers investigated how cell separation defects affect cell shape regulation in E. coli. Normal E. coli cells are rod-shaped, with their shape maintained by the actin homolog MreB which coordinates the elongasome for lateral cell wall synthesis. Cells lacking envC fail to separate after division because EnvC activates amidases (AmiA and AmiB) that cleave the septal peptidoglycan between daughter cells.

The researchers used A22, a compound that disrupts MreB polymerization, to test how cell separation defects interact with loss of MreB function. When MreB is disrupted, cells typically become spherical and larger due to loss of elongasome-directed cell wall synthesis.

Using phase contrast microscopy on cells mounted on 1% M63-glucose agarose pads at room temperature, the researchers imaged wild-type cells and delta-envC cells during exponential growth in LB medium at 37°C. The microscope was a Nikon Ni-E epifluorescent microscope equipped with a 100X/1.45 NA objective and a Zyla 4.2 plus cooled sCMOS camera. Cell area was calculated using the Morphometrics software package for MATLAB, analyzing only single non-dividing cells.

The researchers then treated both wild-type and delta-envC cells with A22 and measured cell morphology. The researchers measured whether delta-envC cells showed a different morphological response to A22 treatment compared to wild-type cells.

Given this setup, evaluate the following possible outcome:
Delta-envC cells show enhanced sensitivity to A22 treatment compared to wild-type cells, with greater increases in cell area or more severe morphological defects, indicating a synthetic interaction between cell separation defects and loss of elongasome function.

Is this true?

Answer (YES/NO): NO